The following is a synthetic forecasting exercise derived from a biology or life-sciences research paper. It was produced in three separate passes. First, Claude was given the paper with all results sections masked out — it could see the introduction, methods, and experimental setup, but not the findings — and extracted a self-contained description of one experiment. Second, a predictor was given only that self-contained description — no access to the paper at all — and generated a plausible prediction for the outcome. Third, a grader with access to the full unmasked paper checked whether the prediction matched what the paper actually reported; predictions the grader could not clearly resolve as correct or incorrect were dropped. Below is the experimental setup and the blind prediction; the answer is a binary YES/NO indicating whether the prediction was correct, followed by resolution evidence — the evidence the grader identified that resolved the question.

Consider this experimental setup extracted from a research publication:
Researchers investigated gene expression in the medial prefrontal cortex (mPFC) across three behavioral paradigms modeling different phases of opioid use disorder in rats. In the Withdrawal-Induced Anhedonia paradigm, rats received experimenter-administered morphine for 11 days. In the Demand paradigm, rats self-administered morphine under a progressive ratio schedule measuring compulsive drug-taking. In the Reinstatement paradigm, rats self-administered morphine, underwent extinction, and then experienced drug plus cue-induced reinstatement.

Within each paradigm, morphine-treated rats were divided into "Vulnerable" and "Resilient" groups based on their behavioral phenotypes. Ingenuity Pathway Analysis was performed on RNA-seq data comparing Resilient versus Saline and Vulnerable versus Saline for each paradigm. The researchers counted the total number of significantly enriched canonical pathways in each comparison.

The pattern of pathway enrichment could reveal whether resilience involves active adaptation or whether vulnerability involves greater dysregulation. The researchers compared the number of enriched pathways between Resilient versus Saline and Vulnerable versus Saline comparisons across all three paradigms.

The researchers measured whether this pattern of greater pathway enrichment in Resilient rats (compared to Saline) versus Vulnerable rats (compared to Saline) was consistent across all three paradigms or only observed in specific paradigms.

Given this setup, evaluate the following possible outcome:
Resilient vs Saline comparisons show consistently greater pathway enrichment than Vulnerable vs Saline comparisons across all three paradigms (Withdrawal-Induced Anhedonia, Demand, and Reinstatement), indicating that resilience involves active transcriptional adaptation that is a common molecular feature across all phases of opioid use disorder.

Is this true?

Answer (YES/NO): YES